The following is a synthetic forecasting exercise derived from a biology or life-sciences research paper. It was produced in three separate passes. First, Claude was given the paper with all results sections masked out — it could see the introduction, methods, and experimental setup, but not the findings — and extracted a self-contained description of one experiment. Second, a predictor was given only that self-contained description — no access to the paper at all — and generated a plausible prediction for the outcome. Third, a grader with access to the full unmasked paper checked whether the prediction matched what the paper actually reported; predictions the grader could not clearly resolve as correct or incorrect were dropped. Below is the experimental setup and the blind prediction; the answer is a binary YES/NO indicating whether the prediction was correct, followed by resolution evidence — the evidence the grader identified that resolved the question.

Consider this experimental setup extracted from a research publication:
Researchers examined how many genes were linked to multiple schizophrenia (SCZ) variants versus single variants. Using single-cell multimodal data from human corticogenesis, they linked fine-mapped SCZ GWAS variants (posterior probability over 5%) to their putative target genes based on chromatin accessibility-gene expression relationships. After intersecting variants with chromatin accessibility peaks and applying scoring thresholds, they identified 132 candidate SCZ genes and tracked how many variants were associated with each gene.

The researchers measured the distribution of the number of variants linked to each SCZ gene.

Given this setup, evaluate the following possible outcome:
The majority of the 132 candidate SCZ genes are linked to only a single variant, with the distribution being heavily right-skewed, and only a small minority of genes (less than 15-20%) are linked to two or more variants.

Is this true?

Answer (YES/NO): NO